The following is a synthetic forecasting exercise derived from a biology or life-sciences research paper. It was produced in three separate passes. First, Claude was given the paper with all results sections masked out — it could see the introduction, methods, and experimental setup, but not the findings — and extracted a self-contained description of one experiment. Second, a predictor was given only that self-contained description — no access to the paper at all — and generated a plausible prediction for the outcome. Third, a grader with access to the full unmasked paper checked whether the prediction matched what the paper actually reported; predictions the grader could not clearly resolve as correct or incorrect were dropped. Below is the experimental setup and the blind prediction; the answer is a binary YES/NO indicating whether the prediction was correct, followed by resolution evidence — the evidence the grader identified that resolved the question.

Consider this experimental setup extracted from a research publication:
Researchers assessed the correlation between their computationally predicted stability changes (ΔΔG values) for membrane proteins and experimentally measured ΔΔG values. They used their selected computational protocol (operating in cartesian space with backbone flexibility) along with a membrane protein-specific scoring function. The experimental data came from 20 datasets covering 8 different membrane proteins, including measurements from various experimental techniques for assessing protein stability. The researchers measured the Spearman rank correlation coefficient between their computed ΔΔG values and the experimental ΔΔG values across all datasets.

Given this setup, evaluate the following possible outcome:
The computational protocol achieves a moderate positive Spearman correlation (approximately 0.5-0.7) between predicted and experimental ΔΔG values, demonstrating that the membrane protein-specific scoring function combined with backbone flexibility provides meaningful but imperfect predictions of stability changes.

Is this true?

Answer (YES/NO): NO